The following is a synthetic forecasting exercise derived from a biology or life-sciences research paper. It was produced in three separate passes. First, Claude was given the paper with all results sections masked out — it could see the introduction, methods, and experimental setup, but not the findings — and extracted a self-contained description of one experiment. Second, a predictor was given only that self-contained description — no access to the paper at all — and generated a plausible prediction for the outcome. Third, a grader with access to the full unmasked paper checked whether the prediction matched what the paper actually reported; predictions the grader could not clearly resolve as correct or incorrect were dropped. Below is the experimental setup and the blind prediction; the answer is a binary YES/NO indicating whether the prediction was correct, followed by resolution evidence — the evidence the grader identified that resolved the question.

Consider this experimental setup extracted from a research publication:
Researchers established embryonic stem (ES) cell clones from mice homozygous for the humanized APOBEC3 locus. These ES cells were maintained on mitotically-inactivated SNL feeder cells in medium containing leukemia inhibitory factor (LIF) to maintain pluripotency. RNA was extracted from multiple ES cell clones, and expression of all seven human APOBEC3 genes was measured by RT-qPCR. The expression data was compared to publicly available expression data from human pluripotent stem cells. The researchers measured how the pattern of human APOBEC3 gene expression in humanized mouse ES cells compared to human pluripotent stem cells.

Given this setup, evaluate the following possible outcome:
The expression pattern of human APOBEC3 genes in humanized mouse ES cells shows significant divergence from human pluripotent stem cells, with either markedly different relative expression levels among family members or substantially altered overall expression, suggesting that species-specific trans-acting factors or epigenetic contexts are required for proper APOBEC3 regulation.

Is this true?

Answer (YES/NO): NO